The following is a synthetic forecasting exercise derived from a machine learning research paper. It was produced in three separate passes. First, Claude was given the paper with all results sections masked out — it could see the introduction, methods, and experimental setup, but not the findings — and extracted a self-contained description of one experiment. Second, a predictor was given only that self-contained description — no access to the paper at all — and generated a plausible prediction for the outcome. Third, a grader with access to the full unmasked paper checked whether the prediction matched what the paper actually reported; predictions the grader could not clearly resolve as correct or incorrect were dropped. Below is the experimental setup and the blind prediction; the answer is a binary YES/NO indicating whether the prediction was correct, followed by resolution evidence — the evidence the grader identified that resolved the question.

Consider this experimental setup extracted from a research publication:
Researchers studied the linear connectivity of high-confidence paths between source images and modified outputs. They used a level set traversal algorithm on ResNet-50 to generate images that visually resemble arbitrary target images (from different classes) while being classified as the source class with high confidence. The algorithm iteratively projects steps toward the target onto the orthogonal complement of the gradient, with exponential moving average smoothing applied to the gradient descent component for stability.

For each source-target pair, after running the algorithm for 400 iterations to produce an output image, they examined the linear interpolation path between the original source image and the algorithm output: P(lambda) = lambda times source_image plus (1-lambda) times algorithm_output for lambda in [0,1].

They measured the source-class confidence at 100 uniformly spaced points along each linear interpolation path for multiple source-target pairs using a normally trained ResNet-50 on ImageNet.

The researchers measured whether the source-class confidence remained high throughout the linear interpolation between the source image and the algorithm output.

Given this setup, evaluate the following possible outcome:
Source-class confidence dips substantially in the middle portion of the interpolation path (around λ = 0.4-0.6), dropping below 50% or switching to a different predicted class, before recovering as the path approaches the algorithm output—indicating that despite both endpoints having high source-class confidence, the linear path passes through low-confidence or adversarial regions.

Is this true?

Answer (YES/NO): NO